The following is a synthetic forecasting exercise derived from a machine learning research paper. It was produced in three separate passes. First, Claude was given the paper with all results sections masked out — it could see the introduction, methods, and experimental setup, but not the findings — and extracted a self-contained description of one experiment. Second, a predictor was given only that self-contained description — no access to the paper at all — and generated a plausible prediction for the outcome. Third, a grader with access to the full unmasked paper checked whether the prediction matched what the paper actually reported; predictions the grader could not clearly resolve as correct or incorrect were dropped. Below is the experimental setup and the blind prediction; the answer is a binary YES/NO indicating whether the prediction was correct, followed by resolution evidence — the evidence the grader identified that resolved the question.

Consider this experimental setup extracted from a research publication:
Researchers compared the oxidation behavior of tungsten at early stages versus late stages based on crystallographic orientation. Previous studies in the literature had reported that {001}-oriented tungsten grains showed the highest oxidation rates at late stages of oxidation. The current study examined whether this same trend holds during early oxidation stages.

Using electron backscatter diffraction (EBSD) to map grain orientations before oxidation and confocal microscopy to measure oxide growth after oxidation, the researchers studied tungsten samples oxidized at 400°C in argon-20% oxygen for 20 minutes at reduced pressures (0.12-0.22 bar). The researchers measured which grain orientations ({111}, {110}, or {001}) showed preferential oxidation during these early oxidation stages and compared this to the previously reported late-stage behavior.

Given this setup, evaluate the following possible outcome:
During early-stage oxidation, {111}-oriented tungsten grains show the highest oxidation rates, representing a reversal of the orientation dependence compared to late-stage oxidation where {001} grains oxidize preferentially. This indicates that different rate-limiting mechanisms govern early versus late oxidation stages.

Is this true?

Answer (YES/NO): YES